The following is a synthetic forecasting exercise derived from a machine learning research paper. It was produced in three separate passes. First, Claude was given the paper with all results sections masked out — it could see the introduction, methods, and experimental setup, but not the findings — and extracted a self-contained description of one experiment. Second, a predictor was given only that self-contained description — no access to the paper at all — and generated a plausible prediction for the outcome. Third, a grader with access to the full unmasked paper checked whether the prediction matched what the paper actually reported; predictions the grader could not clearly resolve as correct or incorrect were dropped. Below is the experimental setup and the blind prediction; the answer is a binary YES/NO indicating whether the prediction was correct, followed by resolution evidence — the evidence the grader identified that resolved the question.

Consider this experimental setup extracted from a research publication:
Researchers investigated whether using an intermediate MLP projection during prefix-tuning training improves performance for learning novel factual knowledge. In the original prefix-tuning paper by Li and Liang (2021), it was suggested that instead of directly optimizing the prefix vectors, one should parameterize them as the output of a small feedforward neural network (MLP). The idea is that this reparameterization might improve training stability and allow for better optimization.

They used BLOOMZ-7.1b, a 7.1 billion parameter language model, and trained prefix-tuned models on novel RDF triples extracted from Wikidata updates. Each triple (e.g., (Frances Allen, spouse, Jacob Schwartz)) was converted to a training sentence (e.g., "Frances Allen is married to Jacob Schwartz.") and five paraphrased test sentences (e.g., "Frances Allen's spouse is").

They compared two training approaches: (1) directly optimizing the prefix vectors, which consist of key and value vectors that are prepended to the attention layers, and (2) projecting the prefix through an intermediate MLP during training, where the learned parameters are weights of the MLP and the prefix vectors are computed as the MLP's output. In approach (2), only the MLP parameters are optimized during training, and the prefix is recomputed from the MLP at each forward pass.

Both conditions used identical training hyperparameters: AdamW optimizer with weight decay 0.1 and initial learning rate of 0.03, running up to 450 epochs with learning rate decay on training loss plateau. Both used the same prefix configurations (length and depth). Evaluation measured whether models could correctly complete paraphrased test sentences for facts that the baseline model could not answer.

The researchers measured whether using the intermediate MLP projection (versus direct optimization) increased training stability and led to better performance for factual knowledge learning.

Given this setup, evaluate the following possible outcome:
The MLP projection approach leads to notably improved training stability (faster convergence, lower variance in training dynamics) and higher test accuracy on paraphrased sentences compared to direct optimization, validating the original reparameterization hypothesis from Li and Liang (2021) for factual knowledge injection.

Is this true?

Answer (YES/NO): NO